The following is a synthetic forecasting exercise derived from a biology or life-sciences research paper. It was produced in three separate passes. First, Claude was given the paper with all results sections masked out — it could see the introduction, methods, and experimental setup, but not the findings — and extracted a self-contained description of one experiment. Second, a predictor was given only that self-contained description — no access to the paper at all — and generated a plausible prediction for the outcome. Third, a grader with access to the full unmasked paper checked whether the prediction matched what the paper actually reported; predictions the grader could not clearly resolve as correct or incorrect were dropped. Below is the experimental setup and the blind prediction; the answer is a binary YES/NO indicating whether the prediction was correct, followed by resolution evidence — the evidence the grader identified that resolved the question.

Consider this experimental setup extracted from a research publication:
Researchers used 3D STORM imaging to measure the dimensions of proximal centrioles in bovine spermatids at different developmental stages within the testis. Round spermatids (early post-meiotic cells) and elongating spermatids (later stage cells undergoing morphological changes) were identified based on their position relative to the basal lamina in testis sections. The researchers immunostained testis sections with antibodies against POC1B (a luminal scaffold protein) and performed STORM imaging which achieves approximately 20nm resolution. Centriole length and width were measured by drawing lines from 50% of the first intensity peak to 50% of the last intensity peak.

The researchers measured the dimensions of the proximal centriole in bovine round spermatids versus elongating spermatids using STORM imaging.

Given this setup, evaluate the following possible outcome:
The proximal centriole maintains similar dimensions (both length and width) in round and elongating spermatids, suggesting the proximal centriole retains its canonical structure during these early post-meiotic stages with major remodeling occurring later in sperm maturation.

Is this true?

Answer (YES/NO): NO